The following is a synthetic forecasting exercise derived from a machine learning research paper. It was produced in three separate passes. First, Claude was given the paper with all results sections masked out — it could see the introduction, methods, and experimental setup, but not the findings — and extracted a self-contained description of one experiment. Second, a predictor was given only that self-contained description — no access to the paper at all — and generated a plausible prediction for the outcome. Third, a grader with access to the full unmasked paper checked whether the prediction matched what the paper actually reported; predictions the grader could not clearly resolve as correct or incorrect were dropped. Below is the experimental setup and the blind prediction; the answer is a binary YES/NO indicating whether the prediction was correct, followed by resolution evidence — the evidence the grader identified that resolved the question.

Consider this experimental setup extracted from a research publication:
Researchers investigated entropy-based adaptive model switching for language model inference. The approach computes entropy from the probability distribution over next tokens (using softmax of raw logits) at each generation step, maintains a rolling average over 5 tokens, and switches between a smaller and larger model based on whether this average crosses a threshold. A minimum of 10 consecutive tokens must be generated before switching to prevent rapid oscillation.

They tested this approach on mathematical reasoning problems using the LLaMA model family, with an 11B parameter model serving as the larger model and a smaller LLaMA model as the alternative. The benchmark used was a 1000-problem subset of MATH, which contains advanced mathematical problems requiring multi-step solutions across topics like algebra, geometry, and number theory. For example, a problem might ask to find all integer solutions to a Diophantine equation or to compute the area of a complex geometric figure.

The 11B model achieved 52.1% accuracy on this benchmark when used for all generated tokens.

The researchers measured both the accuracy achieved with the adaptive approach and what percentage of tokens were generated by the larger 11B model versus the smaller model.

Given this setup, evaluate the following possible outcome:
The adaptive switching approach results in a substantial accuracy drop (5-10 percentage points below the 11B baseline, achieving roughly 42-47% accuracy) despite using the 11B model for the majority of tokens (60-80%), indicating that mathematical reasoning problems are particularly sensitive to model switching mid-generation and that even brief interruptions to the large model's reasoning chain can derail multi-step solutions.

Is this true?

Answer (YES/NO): NO